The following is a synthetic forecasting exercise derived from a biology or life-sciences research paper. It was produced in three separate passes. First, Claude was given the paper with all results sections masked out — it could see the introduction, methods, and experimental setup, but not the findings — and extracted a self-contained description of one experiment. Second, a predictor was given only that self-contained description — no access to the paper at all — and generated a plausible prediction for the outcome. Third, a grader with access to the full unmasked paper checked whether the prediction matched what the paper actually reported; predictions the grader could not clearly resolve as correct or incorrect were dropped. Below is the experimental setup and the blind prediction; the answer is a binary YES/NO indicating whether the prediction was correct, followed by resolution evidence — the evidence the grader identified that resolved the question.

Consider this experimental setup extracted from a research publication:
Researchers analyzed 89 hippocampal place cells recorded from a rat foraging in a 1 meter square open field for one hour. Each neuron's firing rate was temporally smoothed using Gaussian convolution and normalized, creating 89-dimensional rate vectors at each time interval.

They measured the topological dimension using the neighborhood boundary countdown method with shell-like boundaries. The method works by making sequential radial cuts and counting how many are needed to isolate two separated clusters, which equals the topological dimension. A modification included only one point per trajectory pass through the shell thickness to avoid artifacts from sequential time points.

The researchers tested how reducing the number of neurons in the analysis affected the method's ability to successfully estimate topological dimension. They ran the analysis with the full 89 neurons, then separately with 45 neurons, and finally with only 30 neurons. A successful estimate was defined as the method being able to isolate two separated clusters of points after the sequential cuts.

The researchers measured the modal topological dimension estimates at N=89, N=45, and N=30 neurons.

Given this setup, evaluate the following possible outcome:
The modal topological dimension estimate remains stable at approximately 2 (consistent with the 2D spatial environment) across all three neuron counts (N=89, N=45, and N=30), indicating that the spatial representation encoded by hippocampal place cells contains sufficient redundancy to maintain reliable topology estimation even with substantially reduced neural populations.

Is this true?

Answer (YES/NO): NO